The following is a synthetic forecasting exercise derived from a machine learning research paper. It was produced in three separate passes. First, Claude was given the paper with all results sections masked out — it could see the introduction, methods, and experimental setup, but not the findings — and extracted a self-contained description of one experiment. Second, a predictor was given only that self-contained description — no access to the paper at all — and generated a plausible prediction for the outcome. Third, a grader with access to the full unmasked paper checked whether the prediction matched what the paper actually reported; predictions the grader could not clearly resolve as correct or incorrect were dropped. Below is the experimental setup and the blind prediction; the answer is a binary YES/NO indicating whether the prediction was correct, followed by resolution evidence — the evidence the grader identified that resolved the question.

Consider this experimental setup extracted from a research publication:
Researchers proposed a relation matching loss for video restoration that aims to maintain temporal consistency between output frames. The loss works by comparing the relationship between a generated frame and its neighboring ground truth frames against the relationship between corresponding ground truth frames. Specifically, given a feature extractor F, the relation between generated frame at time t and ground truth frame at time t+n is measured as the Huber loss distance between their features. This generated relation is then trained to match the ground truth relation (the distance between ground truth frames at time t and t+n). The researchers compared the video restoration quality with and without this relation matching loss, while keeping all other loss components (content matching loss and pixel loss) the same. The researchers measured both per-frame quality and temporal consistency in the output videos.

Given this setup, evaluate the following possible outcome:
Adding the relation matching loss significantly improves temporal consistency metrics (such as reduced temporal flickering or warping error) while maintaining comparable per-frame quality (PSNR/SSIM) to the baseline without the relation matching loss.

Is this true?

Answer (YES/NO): NO